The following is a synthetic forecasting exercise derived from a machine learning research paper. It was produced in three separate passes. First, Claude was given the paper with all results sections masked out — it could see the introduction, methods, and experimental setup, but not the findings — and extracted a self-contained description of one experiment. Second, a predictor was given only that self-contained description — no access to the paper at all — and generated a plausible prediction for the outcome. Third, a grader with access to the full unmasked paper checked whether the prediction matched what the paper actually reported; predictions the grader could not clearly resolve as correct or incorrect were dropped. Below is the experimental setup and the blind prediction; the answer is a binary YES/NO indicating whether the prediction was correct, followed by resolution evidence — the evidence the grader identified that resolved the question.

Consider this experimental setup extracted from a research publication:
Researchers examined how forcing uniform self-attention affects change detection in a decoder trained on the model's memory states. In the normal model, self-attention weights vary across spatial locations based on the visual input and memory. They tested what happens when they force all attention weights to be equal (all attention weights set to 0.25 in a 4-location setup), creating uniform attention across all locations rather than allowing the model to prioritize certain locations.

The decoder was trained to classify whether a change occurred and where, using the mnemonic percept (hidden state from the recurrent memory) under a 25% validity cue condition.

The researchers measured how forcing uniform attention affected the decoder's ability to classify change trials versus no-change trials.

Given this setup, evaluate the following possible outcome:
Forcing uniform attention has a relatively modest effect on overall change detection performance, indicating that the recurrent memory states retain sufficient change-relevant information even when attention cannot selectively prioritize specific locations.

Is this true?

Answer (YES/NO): NO